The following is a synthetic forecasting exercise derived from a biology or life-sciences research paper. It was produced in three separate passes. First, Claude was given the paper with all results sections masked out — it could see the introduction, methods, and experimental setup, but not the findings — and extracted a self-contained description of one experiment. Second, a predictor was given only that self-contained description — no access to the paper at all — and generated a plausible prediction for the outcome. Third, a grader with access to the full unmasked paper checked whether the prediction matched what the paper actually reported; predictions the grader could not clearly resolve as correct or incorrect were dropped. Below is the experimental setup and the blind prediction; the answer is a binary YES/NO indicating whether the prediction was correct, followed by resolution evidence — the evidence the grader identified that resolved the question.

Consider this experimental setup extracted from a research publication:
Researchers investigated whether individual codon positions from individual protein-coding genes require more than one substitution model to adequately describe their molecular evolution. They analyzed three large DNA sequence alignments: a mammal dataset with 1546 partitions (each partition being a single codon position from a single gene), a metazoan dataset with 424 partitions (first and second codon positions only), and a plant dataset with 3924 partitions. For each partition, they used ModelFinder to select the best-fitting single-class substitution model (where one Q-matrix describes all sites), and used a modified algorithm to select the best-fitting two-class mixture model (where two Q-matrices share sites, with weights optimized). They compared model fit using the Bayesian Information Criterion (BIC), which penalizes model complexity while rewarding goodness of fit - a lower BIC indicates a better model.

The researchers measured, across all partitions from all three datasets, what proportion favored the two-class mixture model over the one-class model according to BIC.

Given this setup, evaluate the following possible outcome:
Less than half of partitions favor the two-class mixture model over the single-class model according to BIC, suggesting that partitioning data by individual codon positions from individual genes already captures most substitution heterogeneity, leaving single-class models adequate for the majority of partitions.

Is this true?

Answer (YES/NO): NO